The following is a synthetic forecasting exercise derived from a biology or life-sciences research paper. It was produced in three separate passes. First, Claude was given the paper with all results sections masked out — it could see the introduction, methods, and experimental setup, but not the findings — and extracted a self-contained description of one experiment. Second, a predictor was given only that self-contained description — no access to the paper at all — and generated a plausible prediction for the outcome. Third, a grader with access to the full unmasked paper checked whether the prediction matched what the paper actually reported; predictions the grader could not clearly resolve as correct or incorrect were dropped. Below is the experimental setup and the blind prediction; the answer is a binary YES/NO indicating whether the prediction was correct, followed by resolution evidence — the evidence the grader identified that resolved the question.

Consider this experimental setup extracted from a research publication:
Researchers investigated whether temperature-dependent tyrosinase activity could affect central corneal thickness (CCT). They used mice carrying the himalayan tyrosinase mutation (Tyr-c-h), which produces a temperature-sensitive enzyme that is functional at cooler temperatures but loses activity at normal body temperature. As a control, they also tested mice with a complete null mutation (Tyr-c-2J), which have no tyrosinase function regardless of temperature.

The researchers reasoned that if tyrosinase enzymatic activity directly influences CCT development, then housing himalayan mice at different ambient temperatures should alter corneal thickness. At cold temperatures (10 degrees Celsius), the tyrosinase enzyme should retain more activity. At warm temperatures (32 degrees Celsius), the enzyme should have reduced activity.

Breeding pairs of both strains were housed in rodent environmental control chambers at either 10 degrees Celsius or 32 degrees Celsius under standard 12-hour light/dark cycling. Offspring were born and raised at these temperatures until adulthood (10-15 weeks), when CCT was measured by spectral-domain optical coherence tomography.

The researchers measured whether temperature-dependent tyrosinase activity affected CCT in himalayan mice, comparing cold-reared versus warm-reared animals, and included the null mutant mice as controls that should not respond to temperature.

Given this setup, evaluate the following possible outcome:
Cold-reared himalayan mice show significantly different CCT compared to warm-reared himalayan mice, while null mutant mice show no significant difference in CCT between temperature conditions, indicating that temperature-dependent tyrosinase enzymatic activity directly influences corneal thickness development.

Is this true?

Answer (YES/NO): NO